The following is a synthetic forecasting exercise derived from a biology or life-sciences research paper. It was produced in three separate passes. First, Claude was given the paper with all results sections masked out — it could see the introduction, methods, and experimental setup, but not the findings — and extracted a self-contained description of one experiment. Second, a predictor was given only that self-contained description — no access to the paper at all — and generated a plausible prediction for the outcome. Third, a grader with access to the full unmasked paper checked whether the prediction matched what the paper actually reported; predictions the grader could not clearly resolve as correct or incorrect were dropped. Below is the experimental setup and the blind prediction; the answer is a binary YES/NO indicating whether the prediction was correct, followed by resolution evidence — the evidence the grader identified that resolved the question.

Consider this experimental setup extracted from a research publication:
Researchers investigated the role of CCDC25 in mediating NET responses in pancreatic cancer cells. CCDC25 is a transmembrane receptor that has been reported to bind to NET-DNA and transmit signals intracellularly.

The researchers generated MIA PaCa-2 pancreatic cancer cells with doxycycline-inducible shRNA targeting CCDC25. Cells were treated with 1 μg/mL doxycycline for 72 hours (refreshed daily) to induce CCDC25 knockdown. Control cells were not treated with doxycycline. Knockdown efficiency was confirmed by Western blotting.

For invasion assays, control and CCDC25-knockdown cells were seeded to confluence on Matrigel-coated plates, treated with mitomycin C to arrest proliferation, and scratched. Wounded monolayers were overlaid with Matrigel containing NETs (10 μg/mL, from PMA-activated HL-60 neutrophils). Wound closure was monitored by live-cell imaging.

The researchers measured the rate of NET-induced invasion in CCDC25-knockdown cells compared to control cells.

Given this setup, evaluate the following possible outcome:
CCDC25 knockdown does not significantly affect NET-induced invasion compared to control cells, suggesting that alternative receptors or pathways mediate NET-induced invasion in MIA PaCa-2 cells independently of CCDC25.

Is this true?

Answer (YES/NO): NO